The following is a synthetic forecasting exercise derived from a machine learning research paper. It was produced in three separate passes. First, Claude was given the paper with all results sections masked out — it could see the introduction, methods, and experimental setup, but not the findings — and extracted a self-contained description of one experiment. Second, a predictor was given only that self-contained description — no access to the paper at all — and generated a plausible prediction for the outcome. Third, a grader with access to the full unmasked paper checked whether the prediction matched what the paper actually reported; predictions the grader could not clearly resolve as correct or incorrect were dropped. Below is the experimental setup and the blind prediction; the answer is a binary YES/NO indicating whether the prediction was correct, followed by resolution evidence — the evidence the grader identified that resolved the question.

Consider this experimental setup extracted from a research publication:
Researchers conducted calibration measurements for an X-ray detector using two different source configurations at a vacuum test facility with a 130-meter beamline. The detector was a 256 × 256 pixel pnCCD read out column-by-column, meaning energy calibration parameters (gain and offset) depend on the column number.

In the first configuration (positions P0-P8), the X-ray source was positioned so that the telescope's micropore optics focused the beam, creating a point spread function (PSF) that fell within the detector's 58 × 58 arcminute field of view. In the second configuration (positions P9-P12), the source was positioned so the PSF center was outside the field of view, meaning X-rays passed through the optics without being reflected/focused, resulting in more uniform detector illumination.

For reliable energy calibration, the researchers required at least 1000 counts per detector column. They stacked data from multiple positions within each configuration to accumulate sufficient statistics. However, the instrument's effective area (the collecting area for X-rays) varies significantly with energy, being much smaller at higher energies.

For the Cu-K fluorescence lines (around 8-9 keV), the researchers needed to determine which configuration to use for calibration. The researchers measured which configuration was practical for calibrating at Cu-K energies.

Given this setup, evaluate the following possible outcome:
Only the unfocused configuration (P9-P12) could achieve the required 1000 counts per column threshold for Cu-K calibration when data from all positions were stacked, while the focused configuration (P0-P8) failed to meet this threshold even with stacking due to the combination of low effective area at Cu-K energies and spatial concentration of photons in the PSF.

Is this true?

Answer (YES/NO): NO